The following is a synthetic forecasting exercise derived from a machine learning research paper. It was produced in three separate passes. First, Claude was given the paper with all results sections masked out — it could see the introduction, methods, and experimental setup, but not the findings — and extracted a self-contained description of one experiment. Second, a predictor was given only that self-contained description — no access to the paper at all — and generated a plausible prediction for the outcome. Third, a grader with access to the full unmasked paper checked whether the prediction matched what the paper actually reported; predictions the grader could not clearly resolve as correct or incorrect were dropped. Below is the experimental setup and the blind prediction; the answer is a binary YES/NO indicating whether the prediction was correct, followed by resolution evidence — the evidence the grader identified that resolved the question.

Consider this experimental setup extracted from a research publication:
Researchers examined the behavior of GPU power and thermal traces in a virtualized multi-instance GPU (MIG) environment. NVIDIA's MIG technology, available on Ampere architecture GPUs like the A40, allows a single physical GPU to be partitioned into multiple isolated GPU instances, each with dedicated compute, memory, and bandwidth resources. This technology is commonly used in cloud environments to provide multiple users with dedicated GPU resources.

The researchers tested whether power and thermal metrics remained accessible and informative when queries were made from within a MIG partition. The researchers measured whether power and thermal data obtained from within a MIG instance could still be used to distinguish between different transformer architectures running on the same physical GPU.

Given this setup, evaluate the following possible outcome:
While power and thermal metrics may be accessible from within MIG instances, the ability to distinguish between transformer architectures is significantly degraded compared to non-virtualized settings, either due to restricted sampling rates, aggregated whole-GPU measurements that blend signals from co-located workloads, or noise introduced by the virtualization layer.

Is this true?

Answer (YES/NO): NO